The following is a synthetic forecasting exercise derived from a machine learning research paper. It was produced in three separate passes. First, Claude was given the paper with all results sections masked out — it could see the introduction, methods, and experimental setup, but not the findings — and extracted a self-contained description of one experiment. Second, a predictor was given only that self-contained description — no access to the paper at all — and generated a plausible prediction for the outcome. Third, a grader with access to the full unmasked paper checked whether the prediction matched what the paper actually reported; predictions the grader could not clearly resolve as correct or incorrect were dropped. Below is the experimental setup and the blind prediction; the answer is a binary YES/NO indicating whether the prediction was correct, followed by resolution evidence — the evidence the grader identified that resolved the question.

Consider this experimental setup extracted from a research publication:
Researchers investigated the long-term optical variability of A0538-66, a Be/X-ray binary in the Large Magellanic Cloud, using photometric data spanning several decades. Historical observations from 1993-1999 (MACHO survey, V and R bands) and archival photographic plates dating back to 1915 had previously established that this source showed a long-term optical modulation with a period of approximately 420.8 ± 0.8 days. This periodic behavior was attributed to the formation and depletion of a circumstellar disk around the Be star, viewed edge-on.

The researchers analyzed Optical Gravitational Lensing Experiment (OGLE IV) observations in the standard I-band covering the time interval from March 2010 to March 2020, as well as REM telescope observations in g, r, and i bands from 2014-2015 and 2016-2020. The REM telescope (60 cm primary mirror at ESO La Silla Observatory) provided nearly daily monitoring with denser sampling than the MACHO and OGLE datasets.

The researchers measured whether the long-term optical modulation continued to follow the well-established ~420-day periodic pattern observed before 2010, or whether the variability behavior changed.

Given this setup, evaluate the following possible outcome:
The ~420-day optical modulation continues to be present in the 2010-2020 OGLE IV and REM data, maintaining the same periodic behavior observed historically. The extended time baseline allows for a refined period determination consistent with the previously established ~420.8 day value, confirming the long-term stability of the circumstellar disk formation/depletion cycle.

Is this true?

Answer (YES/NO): NO